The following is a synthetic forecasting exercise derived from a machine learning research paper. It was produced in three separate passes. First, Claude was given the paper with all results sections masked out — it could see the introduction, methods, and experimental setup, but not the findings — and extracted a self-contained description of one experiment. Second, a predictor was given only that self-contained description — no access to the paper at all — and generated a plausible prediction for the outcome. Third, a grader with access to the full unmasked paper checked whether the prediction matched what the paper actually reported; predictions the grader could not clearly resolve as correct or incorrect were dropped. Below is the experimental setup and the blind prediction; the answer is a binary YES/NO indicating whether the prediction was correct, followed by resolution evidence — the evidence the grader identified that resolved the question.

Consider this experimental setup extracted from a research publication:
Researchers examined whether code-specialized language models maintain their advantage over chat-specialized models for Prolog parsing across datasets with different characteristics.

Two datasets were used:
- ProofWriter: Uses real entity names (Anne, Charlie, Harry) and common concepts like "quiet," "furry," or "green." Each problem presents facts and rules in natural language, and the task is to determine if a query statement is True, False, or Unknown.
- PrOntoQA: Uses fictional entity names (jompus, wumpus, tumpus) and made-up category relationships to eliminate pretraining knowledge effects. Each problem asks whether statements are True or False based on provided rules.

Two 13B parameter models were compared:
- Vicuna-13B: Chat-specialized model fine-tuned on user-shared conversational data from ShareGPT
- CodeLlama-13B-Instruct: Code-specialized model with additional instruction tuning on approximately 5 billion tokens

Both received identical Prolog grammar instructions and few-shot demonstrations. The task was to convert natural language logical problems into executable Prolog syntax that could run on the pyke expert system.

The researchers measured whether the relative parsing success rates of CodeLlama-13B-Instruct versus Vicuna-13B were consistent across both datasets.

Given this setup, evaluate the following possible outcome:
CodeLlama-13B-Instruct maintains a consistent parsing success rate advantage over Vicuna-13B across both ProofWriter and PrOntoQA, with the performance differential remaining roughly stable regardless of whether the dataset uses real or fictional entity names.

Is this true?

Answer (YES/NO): NO